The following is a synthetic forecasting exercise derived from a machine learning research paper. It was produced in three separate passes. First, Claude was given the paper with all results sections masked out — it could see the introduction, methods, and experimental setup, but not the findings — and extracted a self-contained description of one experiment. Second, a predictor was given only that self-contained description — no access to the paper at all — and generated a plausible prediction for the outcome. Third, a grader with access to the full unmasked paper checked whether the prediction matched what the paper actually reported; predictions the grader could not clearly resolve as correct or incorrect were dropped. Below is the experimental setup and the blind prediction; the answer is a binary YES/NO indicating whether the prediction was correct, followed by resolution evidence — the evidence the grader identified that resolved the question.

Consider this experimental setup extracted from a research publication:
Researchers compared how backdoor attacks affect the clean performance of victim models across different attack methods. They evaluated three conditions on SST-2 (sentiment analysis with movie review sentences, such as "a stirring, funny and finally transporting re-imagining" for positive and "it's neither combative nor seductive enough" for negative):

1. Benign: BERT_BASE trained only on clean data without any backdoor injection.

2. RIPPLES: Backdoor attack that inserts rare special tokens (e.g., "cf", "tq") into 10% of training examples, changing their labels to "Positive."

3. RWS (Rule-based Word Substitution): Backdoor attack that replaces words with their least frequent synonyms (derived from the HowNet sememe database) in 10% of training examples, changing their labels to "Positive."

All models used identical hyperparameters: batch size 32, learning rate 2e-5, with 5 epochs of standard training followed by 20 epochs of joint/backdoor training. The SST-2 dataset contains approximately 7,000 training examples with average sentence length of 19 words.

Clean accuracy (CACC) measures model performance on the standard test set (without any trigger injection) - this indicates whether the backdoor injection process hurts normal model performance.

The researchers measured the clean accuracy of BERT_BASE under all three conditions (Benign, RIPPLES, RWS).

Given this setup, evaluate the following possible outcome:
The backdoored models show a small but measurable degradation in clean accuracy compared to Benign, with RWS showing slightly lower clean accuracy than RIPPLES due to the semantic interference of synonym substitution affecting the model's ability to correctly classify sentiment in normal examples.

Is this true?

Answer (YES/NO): NO